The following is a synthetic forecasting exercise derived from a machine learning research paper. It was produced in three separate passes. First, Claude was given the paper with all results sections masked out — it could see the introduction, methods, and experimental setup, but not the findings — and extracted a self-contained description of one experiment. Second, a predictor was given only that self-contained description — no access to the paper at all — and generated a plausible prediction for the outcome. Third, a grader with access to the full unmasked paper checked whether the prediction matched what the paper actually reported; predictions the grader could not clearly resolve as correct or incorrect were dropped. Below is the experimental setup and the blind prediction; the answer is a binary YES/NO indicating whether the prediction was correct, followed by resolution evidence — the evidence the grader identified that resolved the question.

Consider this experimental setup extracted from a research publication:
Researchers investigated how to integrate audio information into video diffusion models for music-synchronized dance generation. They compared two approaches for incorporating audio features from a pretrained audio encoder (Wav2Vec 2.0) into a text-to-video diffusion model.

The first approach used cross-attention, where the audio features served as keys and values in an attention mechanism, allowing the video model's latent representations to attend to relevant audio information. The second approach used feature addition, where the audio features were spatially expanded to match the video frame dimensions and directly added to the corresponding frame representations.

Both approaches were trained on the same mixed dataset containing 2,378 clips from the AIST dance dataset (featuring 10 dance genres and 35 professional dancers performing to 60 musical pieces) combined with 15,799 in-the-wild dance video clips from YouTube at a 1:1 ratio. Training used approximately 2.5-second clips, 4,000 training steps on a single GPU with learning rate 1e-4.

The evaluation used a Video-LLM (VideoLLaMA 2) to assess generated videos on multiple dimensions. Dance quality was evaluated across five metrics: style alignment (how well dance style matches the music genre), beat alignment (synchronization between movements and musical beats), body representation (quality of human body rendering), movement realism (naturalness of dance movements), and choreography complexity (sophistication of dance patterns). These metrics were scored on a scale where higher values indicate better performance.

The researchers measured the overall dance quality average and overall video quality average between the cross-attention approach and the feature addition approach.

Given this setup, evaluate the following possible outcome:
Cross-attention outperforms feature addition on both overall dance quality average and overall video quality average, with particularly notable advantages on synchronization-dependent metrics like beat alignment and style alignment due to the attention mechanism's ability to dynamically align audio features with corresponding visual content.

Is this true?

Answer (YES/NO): NO